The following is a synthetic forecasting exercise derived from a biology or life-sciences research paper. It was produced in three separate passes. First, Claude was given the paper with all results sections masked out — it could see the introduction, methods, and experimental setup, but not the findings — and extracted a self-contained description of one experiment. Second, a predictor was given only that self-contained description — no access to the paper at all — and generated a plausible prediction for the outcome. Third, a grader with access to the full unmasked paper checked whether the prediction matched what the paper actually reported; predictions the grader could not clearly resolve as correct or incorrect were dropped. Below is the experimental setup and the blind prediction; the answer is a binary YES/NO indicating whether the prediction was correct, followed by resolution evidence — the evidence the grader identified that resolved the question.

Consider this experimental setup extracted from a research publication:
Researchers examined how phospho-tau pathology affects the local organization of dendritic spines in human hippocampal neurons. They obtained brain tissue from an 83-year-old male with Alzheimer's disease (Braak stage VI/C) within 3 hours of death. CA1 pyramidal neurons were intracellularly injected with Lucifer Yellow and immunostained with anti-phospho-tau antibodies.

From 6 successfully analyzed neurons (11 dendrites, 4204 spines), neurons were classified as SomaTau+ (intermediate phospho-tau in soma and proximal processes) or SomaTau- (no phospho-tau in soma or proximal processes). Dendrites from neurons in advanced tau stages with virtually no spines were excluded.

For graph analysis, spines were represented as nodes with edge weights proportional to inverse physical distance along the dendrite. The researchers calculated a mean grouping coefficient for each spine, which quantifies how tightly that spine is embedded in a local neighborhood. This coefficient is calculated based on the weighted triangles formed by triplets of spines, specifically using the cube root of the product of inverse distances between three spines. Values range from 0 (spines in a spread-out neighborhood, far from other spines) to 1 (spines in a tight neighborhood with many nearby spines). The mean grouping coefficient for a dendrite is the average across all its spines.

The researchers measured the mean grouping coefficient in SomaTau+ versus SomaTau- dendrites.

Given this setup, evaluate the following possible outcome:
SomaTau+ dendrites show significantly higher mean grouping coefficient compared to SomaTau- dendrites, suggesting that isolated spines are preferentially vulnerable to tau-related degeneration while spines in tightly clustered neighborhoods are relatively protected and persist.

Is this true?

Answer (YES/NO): NO